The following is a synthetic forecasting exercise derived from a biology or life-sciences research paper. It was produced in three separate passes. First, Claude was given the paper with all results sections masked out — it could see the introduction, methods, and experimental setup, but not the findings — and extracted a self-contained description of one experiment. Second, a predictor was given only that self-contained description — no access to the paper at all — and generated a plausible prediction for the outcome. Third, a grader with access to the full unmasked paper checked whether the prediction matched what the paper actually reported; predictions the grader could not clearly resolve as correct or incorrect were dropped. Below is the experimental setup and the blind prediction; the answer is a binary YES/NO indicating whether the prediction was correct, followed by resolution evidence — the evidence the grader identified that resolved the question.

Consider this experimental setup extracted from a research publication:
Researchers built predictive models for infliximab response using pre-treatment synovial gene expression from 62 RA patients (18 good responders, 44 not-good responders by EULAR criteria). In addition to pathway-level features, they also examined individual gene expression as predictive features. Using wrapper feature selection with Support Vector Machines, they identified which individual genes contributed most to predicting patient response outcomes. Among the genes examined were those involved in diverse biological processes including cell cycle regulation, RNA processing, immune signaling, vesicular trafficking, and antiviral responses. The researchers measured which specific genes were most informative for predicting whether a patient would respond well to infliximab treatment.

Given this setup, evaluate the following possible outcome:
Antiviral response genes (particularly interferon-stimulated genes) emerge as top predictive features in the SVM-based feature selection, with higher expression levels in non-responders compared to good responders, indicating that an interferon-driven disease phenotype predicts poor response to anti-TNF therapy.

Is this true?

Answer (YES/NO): NO